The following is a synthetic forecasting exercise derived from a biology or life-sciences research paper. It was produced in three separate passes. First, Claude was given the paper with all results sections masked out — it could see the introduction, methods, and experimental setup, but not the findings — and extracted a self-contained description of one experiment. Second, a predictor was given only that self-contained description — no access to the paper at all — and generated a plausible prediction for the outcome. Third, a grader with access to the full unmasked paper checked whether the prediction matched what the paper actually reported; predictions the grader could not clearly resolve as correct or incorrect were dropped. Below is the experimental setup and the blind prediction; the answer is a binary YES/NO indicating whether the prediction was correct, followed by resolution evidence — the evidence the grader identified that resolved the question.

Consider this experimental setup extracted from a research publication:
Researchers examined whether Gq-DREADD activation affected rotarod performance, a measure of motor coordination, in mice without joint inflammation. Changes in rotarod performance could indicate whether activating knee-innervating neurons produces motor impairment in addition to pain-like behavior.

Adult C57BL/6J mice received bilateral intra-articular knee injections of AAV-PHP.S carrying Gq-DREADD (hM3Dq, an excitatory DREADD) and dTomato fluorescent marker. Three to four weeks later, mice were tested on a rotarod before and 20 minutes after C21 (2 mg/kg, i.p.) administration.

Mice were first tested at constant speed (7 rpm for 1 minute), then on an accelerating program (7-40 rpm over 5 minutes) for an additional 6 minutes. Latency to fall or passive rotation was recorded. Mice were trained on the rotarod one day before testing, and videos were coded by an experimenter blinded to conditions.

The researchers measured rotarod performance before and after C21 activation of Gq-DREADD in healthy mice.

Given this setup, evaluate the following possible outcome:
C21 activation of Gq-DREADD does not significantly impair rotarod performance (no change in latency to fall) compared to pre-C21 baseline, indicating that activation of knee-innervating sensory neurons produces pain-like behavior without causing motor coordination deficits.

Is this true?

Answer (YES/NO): NO